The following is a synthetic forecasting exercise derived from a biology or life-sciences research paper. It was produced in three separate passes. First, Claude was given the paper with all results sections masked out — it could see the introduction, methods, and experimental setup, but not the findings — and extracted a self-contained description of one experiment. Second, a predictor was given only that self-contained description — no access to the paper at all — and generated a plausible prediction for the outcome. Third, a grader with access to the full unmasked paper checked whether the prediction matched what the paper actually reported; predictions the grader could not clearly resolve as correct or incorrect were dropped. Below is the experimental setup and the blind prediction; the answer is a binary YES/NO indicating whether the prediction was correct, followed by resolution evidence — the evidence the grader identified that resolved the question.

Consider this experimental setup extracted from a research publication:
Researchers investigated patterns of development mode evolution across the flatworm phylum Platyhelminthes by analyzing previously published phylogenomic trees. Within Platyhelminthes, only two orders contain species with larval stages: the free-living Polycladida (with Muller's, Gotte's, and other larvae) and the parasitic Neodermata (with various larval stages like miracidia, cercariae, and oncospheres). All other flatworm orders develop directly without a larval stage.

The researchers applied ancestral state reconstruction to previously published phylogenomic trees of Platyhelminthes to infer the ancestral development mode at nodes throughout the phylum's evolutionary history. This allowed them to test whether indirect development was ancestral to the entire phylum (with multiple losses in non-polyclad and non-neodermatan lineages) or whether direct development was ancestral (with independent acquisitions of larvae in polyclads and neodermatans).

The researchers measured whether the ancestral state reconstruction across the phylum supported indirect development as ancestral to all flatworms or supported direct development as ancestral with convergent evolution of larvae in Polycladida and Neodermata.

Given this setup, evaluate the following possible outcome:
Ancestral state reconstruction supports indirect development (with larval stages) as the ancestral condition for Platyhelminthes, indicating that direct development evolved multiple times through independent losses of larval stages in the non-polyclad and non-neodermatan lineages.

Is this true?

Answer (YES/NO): NO